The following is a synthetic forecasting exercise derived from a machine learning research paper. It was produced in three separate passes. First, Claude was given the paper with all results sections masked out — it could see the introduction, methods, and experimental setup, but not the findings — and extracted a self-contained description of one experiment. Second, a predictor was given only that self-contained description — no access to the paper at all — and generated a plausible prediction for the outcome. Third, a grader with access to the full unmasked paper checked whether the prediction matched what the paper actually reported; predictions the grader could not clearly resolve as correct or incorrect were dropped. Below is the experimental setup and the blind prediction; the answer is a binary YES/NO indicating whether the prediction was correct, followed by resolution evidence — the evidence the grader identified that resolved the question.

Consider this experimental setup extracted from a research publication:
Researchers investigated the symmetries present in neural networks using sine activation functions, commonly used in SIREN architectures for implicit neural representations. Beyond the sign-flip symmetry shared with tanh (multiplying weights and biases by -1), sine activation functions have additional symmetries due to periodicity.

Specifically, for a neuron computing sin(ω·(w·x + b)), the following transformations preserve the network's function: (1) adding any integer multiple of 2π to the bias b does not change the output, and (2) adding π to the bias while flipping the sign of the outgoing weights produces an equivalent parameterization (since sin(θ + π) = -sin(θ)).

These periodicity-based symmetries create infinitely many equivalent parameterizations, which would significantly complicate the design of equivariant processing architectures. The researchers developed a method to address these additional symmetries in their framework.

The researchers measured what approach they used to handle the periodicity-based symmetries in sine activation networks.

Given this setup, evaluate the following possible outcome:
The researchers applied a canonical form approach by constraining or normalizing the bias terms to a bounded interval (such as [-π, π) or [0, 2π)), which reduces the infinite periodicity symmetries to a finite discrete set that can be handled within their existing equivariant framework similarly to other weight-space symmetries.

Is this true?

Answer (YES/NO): YES